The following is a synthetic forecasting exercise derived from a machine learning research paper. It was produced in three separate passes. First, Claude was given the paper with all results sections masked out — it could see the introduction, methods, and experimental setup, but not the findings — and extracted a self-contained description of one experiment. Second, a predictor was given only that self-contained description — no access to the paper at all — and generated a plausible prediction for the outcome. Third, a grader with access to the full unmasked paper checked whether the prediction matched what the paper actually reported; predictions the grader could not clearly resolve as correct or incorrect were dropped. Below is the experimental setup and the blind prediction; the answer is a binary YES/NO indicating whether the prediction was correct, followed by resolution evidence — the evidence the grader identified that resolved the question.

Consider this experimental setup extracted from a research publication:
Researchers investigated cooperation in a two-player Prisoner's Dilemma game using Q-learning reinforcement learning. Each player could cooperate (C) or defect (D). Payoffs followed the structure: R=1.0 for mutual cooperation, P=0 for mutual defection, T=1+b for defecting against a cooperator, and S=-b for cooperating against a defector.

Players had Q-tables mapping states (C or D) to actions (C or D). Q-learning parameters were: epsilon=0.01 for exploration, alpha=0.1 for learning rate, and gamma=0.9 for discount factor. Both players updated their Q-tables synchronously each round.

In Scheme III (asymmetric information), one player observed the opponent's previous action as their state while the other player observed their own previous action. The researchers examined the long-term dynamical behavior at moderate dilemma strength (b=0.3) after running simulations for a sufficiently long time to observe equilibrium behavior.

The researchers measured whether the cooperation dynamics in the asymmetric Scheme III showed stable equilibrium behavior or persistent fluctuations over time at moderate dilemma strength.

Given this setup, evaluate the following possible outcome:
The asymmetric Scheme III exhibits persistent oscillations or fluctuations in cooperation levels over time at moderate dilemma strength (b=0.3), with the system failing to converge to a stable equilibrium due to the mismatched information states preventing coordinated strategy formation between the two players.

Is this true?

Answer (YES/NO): YES